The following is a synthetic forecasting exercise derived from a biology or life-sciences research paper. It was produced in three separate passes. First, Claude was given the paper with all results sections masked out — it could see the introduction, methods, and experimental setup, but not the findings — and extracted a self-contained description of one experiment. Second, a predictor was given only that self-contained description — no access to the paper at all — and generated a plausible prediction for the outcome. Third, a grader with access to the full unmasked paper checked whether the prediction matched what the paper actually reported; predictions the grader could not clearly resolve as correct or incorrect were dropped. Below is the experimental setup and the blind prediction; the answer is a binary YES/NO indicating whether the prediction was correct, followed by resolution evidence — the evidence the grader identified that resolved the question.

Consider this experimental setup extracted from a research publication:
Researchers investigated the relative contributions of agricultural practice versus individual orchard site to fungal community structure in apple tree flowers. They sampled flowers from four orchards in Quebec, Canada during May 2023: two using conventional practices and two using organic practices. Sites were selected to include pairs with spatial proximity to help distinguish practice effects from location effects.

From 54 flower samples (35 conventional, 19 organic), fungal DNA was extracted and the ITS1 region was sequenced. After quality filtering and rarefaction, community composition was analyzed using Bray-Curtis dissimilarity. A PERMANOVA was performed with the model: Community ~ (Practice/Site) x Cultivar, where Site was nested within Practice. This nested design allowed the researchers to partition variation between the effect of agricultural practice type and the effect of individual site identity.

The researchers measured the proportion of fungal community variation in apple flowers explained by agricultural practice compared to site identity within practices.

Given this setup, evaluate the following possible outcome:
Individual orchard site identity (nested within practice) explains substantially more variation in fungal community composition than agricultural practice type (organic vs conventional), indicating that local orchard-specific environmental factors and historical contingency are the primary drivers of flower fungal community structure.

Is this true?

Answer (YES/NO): NO